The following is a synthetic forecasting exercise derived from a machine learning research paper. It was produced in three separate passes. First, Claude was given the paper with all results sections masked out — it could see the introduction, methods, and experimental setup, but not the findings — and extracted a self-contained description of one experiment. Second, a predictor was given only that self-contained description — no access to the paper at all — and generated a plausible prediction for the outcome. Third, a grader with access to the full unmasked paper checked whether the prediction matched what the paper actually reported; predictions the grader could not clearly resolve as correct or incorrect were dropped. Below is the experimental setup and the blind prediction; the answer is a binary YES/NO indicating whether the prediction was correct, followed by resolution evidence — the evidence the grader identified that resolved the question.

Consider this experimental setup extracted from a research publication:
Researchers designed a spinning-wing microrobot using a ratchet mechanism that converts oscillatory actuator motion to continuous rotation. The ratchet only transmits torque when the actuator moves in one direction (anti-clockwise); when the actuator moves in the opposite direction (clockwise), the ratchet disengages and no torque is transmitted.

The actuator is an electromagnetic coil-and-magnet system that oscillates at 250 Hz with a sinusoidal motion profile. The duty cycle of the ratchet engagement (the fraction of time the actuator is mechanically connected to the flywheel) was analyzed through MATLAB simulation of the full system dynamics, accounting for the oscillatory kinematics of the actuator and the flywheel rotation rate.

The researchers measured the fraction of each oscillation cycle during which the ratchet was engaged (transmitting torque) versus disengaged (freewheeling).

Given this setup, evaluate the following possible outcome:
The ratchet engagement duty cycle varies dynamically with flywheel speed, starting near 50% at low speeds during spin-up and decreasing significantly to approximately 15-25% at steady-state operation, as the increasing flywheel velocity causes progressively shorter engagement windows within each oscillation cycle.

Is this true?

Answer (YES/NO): NO